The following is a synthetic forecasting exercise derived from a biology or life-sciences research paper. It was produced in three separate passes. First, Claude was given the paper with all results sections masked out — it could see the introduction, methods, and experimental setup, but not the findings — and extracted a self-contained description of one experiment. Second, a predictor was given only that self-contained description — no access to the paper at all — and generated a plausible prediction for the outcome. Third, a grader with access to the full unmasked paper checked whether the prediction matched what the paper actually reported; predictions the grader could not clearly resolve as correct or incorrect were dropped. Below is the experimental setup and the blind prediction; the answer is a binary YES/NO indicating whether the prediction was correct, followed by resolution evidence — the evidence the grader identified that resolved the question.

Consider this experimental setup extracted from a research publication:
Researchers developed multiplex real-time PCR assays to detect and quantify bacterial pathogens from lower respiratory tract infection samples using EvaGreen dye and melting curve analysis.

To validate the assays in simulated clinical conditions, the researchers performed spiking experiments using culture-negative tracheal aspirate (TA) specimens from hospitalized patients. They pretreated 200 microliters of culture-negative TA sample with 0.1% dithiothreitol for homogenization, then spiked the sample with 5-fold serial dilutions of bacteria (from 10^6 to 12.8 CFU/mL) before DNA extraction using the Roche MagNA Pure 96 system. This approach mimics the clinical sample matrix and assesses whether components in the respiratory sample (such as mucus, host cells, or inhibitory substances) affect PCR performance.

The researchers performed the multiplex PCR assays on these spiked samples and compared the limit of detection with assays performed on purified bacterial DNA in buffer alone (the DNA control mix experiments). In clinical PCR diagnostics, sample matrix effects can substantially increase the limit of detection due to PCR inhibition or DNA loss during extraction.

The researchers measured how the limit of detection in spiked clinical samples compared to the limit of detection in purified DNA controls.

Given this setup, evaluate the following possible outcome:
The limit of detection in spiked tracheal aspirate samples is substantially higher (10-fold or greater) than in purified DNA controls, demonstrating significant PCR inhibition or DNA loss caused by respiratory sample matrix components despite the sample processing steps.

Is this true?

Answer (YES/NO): NO